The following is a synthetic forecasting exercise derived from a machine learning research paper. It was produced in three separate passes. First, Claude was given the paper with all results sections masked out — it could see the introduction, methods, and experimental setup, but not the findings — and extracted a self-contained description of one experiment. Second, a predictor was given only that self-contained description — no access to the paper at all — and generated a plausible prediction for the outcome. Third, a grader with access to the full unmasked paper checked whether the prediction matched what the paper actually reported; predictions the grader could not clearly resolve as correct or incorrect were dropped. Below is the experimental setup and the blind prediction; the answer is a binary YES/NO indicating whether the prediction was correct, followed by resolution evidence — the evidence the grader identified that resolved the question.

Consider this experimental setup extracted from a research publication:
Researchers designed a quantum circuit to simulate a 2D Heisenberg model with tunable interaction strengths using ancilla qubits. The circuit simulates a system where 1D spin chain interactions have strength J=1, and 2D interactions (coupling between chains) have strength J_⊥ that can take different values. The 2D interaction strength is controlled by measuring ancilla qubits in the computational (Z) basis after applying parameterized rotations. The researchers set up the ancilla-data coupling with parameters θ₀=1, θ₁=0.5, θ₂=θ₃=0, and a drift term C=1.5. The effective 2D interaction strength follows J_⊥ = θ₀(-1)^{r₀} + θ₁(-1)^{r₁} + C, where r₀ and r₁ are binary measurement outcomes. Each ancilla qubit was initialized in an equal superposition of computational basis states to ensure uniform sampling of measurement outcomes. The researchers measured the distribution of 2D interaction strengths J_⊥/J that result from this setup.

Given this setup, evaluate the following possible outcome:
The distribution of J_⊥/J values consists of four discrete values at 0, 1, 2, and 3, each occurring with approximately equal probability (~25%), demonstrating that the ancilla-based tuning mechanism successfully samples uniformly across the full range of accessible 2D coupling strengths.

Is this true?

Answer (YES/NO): YES